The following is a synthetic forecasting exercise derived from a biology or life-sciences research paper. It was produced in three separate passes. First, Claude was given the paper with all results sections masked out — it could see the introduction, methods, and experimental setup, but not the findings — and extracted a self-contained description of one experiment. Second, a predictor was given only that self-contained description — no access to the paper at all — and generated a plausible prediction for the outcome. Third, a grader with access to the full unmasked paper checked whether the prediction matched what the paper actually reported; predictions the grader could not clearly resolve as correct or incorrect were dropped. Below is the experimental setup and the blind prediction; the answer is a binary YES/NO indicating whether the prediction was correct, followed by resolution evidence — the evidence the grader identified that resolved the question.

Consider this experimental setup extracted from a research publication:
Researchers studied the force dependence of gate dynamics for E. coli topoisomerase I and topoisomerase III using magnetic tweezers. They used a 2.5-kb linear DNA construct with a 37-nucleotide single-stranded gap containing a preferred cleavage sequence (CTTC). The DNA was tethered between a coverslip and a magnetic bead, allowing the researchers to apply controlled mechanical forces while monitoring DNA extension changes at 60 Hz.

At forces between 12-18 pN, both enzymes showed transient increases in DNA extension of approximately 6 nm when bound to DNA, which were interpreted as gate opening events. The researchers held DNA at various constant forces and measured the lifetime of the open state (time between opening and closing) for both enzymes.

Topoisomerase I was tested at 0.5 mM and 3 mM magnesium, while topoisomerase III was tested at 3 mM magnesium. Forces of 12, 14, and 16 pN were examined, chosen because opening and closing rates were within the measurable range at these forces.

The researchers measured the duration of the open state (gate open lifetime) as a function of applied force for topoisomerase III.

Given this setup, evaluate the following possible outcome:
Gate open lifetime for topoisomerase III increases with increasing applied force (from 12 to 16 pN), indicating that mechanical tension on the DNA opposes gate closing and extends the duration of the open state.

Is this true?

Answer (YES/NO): YES